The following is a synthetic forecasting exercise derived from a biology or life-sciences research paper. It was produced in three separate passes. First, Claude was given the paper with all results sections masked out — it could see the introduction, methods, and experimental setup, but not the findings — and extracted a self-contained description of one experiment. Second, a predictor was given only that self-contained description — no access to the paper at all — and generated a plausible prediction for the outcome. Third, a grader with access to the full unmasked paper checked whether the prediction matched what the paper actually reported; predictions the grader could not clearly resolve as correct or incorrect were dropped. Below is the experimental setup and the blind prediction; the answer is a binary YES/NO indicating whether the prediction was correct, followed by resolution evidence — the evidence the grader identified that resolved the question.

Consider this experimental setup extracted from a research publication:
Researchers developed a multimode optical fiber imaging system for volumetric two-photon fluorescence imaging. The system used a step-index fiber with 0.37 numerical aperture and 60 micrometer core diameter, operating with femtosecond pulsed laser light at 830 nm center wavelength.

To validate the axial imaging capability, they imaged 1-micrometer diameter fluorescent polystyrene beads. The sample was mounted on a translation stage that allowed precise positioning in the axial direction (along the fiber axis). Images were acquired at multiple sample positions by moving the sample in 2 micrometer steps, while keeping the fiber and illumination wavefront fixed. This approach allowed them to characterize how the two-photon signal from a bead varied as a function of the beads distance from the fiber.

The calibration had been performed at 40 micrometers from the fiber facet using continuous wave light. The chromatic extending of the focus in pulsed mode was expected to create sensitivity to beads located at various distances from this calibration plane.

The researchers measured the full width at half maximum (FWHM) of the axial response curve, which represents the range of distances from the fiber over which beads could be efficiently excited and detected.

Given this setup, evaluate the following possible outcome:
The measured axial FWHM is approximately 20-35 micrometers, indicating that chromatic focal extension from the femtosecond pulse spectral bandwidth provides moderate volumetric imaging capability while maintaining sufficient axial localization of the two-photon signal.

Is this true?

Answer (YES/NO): YES